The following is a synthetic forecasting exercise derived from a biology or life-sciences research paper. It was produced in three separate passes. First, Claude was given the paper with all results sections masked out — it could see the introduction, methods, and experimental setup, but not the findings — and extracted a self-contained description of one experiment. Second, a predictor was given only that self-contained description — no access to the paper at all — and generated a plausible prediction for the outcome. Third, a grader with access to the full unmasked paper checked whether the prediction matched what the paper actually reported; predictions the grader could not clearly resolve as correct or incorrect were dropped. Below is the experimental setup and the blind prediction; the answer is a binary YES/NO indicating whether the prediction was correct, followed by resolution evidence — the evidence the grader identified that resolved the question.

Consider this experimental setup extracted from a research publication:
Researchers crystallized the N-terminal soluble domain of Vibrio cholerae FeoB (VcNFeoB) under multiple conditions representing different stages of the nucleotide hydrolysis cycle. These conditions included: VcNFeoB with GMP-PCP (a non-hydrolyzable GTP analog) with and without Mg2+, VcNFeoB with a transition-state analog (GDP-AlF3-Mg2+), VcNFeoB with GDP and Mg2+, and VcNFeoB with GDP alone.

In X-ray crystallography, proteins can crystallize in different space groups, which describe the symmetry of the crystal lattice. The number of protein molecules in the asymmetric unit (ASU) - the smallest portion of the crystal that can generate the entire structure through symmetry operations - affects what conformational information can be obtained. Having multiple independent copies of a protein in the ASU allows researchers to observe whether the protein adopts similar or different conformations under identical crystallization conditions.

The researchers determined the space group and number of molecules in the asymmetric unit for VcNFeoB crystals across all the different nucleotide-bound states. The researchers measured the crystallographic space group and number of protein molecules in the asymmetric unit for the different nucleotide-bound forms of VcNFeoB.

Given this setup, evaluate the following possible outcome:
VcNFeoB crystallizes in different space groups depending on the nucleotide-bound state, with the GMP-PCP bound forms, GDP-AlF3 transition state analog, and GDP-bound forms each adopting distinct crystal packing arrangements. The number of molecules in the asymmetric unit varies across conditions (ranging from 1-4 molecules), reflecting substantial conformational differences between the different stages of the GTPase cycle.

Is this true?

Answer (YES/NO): NO